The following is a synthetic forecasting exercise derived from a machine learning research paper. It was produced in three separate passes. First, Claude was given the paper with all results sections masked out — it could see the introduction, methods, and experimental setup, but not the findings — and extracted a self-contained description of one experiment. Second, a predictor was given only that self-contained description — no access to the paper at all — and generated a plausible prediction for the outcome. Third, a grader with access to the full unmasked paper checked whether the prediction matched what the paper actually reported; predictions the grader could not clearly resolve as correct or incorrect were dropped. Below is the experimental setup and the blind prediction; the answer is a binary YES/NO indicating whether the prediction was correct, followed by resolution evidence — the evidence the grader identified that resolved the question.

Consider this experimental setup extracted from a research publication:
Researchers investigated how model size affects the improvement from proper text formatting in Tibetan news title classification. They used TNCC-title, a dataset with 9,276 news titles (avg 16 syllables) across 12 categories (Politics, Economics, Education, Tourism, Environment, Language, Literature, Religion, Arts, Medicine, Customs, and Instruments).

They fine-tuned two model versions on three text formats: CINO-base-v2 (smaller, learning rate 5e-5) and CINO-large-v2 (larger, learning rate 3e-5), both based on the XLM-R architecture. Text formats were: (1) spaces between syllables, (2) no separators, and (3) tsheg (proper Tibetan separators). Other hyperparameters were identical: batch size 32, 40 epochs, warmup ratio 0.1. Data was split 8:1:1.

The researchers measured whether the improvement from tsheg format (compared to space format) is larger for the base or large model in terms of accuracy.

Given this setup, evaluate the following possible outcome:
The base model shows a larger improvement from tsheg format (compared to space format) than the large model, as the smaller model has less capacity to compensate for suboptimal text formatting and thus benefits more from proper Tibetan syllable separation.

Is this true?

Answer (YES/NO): NO